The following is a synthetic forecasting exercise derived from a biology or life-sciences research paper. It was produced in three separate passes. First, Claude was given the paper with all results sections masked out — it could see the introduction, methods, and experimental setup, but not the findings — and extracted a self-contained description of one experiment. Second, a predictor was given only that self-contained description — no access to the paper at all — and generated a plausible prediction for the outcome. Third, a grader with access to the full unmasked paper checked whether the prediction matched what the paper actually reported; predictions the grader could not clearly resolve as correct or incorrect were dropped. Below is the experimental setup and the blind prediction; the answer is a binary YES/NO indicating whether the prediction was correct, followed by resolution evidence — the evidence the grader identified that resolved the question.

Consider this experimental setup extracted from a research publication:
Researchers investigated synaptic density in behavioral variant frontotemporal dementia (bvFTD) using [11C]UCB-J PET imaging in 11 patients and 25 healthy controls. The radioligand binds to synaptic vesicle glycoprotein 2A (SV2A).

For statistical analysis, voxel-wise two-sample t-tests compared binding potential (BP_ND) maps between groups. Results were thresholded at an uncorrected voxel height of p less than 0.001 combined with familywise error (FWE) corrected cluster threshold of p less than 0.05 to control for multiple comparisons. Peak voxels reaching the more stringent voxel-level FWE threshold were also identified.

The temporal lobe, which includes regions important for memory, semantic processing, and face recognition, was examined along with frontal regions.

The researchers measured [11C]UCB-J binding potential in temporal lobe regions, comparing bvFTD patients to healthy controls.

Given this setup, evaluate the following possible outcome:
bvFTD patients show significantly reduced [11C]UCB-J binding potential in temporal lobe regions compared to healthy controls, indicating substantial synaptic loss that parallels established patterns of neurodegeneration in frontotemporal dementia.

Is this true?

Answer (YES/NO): YES